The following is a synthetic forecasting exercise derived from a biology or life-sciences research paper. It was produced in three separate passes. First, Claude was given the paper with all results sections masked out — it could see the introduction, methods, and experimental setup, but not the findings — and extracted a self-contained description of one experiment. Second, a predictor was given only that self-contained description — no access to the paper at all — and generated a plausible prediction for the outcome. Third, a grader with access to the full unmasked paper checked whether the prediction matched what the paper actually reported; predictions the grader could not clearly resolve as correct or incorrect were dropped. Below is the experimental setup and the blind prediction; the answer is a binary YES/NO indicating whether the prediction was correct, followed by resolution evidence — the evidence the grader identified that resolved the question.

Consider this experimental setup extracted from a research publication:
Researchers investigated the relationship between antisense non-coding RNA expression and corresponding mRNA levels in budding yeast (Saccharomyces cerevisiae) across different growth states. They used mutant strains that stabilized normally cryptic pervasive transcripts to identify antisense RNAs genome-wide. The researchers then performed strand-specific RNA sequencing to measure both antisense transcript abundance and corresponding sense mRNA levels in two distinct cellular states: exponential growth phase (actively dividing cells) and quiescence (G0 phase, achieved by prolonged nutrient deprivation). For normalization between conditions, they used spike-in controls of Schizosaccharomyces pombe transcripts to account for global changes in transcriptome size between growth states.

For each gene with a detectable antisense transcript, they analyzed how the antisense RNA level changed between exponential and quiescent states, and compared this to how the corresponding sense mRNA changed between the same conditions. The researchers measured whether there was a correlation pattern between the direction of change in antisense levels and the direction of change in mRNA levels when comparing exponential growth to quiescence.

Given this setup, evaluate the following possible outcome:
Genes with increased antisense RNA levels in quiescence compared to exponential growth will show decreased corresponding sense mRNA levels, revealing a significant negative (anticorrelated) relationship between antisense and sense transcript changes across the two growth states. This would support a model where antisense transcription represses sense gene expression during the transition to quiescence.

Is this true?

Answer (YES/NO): YES